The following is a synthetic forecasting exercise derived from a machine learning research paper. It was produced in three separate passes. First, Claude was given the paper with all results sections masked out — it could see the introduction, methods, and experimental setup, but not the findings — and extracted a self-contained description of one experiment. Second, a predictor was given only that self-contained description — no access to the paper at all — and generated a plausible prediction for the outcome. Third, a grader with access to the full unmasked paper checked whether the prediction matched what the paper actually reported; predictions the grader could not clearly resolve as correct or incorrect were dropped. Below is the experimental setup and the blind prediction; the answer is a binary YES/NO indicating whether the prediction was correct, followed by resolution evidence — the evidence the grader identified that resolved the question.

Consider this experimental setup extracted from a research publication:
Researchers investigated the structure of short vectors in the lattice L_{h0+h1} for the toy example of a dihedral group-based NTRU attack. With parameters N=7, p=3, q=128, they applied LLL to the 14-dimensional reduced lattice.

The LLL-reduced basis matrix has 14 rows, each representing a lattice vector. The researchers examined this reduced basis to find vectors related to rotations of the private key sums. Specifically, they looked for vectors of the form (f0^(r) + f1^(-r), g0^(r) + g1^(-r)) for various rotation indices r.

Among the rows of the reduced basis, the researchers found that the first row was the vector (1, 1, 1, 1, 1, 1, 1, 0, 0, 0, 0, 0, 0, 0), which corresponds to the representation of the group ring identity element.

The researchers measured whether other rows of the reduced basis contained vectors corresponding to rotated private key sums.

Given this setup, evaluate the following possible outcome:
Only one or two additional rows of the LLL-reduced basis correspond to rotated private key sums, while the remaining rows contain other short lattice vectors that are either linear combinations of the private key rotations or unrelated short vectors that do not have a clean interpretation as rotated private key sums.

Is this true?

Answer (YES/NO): YES